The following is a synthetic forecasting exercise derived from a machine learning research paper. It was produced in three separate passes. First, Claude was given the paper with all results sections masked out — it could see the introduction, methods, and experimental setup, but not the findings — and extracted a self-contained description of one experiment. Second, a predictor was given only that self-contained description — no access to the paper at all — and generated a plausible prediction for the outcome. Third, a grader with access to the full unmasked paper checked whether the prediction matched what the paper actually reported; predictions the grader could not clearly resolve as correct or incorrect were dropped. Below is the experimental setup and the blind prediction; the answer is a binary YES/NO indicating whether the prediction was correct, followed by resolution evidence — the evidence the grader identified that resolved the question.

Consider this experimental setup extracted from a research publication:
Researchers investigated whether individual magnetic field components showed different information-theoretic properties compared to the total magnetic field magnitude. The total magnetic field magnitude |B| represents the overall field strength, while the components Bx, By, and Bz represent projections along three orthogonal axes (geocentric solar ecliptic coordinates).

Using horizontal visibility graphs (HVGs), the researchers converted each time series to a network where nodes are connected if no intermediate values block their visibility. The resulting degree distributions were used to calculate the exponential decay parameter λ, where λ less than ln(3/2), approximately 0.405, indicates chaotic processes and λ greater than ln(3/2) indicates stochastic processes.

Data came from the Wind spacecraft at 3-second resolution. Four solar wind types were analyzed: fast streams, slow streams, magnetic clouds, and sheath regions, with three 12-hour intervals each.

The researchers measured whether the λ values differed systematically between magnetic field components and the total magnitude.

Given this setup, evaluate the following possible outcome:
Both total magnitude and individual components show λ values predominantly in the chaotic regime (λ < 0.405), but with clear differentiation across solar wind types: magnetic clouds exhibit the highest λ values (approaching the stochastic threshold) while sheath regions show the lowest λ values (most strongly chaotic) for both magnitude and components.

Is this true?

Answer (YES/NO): NO